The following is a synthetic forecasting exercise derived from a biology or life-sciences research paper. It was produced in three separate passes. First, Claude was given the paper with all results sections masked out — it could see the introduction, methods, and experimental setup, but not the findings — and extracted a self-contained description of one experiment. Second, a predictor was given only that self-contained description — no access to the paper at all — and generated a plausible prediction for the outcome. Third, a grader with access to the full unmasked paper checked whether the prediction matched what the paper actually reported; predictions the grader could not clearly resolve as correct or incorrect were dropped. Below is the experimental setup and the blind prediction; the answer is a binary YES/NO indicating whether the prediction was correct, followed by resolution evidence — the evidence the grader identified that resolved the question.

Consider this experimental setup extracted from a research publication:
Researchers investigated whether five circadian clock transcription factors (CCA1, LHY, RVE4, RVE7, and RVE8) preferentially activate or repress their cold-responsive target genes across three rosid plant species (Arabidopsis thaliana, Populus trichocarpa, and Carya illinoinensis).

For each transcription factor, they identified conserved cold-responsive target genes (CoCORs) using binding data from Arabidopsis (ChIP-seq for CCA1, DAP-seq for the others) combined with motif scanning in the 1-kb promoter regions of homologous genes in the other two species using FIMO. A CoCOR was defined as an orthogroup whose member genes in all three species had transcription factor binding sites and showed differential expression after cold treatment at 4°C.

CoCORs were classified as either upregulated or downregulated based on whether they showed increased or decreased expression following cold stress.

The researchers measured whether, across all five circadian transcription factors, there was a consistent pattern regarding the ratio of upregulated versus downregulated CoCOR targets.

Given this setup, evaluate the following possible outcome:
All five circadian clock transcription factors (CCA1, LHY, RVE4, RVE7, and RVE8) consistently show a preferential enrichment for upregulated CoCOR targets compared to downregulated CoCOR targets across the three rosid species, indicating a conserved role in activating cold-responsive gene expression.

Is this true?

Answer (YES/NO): YES